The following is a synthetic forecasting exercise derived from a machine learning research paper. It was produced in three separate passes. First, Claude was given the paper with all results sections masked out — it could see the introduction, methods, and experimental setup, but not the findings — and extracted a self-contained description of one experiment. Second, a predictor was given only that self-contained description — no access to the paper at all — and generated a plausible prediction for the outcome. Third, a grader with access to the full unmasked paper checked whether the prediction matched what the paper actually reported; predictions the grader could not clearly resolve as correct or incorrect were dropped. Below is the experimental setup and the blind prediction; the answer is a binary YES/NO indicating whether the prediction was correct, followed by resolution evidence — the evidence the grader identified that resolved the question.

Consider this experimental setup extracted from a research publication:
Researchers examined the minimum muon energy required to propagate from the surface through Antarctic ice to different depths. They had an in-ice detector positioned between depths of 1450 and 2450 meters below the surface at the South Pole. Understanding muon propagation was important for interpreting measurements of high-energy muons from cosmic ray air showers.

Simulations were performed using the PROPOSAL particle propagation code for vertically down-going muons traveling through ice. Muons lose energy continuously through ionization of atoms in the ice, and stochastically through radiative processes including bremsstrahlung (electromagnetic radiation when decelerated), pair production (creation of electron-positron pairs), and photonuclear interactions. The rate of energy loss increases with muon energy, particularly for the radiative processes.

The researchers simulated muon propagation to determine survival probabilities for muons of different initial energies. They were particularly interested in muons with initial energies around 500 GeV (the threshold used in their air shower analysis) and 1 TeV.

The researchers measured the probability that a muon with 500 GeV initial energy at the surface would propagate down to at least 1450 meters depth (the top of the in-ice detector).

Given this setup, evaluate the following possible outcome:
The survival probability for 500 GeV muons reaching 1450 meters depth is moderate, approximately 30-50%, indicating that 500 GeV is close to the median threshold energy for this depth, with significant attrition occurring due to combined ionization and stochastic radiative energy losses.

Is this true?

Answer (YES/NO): NO